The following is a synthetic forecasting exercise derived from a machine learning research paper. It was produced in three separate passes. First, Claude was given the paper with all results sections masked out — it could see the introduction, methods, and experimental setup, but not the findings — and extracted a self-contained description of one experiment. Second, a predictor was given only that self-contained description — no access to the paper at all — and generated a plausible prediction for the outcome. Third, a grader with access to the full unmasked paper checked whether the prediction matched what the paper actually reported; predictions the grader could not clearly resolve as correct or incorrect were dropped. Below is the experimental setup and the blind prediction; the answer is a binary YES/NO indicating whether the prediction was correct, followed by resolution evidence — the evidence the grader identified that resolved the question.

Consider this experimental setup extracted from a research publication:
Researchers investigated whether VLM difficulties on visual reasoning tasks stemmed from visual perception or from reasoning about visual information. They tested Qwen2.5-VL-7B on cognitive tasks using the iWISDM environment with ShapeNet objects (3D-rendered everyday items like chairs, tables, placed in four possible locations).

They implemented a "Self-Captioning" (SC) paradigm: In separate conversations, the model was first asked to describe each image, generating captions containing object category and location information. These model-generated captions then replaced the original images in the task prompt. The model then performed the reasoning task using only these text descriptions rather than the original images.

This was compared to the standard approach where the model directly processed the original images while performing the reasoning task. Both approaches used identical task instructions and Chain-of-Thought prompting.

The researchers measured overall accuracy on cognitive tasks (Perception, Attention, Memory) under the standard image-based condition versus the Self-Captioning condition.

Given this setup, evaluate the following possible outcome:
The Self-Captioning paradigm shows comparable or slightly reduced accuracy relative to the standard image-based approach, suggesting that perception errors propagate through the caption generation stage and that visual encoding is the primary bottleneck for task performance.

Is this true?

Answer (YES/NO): NO